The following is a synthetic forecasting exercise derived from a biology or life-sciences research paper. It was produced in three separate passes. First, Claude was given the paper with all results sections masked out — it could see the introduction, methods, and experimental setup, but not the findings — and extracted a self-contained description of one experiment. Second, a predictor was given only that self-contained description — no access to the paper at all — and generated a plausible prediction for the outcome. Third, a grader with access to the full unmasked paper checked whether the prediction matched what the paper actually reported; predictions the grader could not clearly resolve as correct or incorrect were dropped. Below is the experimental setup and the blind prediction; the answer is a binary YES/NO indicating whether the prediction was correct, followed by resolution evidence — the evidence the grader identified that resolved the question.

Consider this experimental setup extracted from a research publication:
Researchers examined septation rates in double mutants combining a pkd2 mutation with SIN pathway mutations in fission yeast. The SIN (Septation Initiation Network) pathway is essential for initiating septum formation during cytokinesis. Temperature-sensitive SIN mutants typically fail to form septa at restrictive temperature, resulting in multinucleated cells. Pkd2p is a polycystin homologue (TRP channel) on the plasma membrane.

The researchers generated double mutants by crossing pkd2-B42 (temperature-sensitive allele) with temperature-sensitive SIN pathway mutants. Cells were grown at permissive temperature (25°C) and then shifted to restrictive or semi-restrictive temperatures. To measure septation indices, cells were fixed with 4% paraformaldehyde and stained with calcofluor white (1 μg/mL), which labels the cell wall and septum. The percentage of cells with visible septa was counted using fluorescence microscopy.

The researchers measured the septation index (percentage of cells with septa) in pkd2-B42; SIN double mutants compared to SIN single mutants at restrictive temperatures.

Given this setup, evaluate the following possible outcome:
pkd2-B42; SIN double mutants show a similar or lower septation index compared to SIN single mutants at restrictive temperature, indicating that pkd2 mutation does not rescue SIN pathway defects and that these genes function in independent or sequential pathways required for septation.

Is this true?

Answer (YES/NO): NO